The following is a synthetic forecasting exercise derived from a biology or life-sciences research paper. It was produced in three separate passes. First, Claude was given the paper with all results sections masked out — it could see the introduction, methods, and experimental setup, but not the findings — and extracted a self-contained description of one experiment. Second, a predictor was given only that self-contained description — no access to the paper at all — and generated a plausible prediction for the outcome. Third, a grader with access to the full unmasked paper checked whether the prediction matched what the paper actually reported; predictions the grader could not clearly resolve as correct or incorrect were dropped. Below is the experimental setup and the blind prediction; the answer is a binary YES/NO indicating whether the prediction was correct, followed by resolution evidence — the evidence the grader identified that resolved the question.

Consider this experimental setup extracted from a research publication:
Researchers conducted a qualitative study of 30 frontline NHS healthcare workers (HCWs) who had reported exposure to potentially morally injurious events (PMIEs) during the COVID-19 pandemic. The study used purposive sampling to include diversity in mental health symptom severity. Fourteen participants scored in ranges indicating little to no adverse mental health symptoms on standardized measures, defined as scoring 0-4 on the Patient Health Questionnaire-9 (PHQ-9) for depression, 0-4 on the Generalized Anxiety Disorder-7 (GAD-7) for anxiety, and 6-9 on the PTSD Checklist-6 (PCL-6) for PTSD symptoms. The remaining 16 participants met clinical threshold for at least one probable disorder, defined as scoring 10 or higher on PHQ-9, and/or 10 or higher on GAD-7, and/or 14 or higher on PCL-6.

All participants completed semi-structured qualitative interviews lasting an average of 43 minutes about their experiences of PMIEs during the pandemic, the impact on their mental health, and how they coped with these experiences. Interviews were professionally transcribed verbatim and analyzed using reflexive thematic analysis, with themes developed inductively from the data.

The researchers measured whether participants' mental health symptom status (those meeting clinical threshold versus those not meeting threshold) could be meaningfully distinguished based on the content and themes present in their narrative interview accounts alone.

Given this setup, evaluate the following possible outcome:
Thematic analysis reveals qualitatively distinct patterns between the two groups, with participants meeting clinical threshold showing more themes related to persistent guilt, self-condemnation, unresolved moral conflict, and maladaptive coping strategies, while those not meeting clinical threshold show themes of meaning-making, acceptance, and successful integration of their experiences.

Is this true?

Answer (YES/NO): NO